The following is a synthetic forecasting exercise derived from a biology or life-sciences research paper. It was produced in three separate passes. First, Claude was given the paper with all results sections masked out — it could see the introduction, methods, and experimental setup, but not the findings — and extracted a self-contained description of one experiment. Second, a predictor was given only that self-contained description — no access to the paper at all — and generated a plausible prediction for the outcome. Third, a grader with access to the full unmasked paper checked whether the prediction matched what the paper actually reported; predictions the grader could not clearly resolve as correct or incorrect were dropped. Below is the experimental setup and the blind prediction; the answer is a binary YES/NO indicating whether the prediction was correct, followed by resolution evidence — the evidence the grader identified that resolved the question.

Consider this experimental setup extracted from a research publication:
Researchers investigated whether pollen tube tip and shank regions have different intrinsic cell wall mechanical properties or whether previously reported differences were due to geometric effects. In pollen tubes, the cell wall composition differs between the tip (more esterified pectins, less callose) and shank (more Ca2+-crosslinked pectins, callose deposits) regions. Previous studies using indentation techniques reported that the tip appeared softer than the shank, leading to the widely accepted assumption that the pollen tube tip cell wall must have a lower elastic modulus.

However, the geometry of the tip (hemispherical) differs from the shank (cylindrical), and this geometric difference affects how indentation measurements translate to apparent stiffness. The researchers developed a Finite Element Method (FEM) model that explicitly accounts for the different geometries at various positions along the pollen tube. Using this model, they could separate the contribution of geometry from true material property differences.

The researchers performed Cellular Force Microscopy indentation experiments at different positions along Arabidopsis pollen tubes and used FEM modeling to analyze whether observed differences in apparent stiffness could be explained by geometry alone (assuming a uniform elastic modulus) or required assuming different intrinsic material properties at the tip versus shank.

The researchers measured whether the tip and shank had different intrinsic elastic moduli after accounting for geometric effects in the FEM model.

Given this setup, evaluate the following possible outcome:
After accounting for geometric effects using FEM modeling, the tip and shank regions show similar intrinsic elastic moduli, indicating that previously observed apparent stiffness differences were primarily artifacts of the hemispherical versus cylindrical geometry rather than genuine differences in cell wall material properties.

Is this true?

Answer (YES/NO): YES